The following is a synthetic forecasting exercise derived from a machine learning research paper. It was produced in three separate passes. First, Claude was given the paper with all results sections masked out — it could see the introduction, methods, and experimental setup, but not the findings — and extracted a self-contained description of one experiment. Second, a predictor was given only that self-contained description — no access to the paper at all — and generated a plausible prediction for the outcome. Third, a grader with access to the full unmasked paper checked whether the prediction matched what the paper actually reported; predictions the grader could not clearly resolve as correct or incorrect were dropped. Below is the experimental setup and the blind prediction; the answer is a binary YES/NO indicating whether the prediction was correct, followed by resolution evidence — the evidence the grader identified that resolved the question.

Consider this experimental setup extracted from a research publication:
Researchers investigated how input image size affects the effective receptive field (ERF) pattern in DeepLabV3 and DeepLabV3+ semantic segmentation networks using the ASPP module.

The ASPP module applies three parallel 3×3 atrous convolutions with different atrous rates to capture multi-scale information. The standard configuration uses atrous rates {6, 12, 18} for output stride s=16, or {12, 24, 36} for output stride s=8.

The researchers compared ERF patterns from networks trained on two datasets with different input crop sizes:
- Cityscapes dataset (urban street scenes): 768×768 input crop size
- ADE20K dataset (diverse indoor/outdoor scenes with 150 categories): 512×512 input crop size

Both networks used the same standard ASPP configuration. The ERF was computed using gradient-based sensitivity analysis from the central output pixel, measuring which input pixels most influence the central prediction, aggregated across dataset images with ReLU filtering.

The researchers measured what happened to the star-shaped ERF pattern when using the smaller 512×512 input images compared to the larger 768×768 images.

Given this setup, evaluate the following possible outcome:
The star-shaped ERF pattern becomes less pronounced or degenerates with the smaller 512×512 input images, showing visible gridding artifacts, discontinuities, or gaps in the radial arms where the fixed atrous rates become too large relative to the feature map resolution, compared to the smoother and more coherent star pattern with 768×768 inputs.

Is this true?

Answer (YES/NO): NO